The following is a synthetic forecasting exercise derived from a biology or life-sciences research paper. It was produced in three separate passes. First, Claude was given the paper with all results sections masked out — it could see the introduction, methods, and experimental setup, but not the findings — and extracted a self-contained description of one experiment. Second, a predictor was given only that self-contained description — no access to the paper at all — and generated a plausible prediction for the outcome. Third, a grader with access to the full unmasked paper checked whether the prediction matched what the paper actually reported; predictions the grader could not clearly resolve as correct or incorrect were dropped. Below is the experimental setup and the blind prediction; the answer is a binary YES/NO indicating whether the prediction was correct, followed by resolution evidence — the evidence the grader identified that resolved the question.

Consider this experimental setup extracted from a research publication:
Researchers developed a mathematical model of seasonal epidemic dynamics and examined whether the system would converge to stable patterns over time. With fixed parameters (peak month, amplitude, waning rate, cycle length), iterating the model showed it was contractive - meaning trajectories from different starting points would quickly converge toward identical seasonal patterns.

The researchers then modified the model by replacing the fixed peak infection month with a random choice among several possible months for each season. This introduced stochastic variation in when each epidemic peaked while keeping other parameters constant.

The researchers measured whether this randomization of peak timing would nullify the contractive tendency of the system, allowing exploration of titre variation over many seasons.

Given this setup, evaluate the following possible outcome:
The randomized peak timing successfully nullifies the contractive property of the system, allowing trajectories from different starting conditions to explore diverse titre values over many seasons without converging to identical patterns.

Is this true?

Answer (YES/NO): YES